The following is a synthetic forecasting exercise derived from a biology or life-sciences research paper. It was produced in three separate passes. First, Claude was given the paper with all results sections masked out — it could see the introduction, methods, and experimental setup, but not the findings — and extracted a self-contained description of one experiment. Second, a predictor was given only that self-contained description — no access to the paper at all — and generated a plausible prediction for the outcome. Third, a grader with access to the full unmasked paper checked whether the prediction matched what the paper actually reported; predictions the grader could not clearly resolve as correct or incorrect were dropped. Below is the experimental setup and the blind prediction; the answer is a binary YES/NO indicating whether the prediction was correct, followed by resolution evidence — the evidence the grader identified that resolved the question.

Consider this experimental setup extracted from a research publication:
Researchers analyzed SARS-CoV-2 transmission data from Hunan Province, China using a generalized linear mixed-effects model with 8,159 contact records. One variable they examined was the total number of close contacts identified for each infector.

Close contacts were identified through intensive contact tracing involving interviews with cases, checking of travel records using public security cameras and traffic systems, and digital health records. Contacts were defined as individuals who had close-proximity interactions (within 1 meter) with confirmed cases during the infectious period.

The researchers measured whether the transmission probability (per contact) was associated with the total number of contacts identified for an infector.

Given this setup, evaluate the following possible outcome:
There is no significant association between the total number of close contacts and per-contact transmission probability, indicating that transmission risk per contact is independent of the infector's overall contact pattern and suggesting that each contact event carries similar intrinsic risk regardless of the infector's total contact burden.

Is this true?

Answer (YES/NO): NO